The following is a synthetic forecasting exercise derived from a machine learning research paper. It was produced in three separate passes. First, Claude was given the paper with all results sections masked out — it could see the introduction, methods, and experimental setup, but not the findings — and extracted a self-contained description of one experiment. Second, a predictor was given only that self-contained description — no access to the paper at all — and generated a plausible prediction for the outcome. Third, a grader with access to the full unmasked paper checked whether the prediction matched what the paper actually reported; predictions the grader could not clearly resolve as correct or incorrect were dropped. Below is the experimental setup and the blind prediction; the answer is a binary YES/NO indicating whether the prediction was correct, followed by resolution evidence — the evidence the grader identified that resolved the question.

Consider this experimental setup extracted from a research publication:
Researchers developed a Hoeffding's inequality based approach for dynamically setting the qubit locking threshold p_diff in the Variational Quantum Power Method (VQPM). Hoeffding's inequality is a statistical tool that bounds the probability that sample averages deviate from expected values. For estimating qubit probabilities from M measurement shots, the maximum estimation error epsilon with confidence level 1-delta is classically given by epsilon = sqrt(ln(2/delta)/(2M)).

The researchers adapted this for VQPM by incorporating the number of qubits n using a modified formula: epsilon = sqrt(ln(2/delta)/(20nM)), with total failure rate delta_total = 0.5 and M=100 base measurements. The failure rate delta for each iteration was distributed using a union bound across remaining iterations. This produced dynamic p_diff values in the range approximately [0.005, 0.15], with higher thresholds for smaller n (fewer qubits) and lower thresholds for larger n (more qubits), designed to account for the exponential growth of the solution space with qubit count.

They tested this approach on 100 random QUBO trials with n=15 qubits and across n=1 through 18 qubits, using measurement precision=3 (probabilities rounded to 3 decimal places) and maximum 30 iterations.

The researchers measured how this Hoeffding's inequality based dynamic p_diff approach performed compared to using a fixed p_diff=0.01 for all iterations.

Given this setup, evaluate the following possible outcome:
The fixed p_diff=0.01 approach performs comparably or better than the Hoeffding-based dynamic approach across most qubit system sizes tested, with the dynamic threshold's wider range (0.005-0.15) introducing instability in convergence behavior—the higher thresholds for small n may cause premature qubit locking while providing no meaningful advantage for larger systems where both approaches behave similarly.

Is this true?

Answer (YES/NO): NO